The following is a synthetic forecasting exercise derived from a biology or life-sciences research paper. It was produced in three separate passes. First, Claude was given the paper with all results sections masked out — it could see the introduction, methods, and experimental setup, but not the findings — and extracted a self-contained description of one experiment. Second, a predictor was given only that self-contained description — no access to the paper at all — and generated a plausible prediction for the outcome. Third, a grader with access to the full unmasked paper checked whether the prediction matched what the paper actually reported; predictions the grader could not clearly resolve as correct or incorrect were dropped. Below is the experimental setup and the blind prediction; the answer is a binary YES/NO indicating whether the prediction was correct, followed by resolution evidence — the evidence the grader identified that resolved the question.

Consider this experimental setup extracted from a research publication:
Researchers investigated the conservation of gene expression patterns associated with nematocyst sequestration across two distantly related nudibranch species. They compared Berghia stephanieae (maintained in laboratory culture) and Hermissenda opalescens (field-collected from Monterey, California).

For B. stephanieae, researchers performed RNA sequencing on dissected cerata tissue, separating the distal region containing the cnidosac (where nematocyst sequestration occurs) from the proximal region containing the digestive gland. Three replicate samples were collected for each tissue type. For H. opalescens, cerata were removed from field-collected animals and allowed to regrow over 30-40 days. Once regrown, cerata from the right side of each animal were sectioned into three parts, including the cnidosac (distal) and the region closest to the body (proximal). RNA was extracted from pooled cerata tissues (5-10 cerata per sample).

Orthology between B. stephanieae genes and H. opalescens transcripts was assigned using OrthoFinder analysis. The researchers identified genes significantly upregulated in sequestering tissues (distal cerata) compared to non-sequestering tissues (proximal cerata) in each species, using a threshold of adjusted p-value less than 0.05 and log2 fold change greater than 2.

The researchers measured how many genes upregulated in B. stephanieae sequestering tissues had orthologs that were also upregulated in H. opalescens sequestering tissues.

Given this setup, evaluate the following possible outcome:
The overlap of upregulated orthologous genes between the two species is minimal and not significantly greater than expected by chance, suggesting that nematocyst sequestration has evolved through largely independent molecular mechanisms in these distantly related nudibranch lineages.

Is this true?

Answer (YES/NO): NO